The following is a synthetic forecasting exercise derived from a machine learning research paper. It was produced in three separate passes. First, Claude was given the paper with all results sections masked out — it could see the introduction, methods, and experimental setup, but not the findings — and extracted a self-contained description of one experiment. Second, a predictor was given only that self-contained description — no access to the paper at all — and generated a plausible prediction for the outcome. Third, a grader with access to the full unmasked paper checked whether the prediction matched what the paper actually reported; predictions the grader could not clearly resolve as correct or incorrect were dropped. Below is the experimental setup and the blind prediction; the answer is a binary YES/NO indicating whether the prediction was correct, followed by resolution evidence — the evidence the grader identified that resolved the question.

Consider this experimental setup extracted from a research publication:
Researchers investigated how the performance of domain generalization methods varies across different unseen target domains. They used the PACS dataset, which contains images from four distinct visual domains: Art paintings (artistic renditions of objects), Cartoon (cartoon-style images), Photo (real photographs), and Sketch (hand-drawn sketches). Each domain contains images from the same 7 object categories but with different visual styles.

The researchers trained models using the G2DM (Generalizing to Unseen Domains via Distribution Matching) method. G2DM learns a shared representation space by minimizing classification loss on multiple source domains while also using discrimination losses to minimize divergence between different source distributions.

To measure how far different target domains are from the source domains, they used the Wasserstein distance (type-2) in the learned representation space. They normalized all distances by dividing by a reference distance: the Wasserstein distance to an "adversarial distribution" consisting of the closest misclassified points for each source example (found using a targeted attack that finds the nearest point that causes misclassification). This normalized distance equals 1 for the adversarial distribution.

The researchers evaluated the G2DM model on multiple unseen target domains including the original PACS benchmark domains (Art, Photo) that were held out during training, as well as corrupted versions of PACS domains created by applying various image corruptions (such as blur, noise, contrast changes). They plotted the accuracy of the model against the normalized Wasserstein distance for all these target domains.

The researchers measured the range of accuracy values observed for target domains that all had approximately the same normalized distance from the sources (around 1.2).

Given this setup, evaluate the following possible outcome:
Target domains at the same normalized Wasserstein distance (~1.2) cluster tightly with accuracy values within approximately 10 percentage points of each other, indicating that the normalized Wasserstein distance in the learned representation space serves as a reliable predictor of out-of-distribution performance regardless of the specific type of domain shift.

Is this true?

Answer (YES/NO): NO